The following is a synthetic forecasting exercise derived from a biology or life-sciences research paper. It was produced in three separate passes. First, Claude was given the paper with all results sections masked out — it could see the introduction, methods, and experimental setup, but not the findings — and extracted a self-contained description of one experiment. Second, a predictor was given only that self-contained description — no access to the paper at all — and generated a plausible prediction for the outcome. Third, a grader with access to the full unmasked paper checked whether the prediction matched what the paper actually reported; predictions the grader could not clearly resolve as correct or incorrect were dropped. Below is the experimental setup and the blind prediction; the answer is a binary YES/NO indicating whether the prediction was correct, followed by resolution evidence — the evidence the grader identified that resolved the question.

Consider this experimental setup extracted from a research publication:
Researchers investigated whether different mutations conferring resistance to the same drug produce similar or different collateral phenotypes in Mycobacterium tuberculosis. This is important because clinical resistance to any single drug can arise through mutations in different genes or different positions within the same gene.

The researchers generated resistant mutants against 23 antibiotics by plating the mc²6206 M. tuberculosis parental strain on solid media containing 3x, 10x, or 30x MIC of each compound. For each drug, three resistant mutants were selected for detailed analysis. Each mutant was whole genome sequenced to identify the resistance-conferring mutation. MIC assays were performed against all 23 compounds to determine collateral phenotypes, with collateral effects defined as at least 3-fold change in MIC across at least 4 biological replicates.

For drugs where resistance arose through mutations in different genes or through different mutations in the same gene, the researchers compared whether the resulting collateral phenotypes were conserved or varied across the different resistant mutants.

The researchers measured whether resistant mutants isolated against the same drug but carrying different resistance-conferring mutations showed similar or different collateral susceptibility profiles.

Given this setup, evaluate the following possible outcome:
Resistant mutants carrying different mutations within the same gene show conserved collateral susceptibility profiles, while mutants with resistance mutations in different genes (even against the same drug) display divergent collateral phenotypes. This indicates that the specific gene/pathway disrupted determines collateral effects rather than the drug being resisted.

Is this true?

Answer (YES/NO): NO